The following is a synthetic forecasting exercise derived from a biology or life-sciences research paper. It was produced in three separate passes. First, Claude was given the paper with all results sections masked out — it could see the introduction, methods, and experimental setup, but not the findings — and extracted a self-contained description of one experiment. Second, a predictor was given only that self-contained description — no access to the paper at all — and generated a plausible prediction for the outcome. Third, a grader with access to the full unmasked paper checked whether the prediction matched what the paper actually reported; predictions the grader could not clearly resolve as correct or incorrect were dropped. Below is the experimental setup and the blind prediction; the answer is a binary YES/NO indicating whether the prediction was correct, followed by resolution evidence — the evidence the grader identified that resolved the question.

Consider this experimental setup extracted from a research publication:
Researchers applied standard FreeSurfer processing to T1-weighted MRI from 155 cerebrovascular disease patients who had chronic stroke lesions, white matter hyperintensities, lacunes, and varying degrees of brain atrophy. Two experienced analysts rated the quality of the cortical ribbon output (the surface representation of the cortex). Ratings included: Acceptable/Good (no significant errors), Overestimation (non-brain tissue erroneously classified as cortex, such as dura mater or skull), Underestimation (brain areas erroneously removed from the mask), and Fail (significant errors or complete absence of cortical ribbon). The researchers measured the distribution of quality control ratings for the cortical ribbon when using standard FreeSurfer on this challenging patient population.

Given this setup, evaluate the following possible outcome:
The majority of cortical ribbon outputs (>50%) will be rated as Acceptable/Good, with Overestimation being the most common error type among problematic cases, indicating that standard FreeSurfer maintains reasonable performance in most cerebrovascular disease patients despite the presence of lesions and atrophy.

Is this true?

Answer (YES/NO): NO